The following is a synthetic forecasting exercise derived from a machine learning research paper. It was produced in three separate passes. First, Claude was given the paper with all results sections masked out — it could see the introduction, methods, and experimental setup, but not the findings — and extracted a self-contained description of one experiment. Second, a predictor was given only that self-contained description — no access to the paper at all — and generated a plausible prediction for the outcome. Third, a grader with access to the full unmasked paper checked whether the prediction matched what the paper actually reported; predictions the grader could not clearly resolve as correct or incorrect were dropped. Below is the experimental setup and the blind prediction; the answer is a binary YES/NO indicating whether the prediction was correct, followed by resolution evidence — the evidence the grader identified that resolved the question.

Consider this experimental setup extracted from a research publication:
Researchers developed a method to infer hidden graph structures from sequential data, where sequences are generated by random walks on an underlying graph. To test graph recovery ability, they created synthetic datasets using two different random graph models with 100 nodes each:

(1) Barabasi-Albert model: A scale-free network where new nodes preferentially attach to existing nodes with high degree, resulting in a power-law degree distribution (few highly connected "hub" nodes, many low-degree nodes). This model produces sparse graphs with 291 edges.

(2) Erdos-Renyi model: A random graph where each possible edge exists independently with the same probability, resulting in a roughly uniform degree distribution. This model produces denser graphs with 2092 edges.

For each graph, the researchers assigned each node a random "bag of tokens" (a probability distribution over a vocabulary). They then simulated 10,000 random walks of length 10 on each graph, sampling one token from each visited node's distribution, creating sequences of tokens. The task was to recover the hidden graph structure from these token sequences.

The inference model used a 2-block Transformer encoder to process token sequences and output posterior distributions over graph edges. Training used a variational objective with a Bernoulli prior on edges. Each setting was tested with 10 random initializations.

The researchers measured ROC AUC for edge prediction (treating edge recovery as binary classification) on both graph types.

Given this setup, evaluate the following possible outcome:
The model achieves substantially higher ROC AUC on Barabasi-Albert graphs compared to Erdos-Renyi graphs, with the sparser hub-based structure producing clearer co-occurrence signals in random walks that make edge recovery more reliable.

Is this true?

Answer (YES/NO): YES